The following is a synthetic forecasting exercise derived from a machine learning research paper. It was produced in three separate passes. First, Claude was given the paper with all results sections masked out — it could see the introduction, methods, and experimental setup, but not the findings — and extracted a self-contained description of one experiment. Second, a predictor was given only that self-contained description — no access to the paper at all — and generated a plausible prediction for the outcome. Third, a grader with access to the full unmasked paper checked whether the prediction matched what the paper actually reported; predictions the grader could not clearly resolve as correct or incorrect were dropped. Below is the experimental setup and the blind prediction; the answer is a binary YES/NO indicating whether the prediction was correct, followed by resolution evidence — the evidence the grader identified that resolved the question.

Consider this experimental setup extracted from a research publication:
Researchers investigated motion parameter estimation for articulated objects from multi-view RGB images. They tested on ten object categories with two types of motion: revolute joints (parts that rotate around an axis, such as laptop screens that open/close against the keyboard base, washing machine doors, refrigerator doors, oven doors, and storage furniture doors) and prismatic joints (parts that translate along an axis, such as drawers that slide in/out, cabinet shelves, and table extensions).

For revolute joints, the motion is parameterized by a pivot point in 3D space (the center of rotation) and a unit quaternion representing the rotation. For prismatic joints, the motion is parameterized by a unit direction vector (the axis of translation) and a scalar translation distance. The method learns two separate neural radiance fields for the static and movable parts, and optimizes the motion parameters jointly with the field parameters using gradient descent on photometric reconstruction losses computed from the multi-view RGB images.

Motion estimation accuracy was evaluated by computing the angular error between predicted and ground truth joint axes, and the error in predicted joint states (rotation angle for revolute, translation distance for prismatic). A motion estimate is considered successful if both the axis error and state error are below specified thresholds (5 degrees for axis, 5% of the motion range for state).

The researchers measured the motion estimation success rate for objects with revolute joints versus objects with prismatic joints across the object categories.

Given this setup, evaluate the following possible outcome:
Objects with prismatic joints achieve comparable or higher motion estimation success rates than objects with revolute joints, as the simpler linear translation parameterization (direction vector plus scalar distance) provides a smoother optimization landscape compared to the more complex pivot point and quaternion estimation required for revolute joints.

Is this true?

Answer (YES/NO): YES